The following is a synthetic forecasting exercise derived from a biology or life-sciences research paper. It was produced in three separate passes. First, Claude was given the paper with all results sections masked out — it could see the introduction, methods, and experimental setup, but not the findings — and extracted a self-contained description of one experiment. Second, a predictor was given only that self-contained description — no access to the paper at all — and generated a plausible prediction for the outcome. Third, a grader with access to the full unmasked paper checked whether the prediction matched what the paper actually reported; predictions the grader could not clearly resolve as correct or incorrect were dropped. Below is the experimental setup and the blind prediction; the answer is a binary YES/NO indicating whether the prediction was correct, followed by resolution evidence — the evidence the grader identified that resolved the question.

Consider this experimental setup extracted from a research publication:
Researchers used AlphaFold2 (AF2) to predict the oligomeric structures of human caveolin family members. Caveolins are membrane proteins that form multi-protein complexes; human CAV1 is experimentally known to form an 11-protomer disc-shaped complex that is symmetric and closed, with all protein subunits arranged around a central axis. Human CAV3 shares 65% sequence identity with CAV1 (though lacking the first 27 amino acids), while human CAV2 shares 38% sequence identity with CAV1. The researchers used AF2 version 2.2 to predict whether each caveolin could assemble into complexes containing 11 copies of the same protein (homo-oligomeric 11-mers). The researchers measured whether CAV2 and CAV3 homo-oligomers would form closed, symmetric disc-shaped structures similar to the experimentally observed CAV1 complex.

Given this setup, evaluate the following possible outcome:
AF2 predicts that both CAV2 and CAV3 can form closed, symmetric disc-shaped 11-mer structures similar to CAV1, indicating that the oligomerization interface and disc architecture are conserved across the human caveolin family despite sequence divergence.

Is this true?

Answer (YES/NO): NO